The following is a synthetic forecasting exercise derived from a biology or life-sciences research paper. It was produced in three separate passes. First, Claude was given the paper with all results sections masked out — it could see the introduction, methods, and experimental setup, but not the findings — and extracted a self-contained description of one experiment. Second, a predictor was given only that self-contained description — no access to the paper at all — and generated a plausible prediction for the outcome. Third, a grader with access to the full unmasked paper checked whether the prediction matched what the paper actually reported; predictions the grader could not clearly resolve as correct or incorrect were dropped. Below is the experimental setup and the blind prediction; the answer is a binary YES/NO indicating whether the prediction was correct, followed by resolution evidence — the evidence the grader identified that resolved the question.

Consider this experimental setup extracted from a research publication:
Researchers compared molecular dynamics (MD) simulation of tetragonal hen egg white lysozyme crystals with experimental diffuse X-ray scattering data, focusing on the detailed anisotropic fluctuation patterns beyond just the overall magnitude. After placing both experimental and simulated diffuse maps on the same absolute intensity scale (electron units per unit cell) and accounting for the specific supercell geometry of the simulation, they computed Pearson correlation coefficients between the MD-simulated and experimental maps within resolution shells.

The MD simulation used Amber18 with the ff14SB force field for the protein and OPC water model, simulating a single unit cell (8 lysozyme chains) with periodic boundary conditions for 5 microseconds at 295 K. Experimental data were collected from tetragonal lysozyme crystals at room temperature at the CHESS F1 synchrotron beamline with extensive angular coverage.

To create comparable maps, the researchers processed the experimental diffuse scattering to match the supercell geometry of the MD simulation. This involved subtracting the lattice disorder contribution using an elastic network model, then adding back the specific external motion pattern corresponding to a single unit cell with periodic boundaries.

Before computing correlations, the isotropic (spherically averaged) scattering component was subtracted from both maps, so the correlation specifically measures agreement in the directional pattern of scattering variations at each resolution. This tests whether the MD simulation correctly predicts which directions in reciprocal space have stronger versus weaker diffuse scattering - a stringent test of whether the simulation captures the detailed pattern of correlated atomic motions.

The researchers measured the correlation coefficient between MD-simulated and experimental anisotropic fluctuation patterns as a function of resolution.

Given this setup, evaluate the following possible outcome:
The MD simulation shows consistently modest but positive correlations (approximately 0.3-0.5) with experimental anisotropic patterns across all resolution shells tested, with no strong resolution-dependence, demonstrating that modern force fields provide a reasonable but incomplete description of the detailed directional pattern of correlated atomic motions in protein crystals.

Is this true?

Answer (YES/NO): NO